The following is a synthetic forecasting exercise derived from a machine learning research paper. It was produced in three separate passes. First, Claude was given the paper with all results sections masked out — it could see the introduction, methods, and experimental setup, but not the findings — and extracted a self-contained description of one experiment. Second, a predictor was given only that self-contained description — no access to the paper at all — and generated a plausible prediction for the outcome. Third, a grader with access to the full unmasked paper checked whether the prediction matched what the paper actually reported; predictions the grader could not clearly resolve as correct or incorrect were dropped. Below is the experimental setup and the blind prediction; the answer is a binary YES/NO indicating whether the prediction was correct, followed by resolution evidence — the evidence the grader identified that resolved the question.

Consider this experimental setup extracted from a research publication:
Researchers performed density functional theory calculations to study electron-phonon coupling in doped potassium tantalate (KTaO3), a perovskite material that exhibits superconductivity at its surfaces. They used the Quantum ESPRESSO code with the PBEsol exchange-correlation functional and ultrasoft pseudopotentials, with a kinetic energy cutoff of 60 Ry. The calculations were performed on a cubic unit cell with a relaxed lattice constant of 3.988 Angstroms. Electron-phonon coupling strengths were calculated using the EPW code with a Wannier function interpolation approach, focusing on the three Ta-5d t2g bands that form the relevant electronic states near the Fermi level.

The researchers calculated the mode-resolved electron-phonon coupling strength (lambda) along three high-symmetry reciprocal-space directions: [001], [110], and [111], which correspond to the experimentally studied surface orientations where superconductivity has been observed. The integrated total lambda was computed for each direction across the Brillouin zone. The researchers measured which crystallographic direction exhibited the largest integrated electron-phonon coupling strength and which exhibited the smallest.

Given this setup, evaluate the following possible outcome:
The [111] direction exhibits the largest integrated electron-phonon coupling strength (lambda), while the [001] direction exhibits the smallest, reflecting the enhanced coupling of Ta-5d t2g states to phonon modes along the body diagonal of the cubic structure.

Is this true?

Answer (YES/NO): NO